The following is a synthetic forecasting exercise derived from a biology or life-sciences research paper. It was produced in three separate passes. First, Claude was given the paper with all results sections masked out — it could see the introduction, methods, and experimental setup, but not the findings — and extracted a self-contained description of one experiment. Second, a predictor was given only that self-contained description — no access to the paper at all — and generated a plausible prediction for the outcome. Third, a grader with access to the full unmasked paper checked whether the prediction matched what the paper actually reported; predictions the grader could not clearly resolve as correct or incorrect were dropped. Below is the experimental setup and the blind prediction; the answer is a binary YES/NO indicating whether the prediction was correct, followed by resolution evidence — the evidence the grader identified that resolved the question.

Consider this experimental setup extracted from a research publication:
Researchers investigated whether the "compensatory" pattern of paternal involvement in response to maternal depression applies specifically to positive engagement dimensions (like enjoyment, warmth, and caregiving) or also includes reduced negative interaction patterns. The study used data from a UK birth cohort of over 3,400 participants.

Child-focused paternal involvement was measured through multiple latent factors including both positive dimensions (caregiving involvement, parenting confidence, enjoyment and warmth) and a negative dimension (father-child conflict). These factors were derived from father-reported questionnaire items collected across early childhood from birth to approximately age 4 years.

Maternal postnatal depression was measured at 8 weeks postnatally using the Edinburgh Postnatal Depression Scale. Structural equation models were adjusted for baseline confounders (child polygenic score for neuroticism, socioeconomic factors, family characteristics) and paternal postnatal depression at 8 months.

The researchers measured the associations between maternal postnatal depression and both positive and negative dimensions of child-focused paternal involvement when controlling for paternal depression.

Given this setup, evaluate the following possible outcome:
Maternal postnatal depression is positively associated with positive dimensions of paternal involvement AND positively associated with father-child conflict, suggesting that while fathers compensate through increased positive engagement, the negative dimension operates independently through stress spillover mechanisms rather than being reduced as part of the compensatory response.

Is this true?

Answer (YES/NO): NO